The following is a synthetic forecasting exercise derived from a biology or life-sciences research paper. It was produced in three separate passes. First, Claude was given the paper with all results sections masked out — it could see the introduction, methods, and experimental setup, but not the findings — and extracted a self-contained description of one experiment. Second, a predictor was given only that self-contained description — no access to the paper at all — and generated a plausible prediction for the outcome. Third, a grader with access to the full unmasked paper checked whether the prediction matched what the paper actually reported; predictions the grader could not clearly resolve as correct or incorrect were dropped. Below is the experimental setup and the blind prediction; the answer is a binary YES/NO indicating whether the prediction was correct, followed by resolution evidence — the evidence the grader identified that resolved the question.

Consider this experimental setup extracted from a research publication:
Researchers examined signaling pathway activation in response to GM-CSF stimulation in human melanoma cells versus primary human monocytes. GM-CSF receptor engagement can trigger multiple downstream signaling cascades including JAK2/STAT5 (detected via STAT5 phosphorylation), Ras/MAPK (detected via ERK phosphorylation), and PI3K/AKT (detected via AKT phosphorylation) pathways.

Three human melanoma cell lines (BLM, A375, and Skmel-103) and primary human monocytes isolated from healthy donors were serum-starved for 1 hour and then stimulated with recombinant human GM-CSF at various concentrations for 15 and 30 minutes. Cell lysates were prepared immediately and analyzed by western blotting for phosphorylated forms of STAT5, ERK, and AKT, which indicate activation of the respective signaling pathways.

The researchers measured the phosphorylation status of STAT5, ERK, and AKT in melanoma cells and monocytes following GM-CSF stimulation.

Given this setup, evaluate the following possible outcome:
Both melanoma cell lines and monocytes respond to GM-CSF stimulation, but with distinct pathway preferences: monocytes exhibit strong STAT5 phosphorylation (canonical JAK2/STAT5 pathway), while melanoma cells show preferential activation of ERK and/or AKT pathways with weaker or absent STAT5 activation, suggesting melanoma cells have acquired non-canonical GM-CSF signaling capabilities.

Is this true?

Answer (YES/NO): NO